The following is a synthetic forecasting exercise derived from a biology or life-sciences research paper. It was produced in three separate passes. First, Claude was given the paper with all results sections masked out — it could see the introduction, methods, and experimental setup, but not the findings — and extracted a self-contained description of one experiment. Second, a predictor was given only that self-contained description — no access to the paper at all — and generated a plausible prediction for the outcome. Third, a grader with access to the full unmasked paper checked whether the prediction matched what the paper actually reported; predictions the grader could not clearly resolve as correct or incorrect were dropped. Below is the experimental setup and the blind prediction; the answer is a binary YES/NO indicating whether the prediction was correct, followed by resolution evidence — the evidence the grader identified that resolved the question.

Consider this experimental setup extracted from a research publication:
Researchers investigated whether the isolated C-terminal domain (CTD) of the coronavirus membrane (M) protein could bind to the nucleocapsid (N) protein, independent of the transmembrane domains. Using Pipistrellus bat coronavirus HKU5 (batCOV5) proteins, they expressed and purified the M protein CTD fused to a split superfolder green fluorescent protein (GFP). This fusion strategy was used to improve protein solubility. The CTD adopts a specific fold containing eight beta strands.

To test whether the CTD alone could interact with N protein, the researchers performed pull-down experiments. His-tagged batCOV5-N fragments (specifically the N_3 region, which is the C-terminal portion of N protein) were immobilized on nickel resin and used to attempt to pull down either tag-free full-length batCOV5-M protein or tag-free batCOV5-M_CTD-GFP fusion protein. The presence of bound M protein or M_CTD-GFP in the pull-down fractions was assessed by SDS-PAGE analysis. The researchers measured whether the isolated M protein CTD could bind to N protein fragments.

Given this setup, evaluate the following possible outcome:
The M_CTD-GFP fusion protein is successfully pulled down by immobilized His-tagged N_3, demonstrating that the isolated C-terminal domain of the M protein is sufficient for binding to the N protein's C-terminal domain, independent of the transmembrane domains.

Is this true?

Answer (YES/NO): NO